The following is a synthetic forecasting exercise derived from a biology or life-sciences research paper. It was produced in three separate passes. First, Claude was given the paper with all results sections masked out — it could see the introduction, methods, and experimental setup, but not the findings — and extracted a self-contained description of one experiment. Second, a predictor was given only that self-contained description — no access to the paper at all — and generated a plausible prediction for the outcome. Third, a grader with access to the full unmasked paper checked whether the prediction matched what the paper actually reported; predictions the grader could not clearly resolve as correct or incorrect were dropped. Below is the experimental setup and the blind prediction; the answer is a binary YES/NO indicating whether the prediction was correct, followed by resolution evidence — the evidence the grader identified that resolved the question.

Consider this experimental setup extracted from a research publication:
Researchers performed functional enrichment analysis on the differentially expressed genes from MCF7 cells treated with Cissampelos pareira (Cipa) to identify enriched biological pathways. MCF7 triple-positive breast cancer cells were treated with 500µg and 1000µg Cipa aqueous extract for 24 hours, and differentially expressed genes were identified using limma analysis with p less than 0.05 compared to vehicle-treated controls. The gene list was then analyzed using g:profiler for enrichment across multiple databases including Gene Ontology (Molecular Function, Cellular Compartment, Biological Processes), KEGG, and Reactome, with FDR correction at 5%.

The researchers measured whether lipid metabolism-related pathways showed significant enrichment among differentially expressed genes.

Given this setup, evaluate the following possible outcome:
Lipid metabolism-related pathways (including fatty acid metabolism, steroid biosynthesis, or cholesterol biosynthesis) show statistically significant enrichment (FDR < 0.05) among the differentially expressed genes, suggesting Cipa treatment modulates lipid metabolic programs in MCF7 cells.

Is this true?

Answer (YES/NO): YES